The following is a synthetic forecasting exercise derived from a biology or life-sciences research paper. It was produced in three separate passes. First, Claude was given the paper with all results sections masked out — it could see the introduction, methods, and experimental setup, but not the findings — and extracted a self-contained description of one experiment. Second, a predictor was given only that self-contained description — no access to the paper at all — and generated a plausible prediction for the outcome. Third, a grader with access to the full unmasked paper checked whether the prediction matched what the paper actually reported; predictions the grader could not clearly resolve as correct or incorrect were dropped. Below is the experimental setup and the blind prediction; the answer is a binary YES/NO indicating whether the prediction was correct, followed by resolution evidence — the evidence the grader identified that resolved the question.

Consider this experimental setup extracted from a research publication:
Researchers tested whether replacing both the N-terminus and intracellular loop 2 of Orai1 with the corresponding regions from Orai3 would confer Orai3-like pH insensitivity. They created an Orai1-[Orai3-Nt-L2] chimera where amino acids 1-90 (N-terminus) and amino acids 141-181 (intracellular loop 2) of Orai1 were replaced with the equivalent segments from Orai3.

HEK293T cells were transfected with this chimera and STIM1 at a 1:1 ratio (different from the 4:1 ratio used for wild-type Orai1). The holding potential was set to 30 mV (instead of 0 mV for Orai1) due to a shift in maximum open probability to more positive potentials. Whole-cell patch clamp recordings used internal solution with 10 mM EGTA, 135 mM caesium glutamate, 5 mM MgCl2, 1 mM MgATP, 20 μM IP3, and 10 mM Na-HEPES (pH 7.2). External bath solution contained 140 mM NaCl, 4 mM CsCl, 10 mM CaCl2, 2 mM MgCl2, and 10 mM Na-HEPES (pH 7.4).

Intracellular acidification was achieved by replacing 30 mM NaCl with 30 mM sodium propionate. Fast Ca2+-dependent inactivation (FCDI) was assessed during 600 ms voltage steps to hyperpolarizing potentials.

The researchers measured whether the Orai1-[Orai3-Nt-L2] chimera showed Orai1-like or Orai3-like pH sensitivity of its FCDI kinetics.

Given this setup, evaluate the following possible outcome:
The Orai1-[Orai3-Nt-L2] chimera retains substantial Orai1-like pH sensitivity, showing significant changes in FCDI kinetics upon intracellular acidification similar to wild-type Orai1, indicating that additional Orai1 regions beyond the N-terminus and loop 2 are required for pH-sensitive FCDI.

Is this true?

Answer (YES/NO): NO